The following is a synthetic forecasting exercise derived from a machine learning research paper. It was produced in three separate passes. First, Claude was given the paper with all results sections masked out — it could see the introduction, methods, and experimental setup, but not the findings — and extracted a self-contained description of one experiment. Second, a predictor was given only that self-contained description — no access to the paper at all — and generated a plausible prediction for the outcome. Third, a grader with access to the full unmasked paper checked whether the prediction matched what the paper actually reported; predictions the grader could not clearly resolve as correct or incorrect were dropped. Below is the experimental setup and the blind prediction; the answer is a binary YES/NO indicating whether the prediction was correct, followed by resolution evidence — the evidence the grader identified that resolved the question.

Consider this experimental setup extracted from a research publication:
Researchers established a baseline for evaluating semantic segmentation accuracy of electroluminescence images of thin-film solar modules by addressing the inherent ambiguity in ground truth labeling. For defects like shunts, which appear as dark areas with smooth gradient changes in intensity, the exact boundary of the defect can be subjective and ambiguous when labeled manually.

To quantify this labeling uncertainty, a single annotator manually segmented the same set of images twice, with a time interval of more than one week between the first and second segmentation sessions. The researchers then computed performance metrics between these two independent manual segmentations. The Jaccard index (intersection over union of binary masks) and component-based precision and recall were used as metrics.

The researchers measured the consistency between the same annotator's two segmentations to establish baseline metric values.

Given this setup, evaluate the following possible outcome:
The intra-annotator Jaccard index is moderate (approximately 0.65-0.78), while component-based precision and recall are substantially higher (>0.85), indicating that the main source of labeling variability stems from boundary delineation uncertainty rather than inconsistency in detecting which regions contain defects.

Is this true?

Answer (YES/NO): NO